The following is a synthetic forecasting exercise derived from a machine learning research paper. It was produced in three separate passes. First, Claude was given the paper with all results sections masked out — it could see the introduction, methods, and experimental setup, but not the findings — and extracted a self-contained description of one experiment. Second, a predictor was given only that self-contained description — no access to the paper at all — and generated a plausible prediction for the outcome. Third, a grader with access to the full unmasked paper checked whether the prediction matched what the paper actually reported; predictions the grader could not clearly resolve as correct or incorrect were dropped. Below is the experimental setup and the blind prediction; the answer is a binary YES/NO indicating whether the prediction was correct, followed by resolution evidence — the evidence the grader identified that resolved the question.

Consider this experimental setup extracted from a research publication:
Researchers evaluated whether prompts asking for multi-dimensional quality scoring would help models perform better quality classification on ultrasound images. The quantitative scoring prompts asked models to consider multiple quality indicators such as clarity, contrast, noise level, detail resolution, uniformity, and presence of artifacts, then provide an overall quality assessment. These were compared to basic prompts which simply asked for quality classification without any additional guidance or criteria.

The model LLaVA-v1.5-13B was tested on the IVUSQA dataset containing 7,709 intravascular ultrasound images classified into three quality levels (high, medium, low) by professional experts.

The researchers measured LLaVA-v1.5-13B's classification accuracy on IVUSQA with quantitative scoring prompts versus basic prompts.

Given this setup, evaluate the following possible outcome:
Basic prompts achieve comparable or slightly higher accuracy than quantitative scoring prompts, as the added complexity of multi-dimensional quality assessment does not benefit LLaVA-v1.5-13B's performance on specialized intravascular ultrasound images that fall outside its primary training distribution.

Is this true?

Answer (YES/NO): NO